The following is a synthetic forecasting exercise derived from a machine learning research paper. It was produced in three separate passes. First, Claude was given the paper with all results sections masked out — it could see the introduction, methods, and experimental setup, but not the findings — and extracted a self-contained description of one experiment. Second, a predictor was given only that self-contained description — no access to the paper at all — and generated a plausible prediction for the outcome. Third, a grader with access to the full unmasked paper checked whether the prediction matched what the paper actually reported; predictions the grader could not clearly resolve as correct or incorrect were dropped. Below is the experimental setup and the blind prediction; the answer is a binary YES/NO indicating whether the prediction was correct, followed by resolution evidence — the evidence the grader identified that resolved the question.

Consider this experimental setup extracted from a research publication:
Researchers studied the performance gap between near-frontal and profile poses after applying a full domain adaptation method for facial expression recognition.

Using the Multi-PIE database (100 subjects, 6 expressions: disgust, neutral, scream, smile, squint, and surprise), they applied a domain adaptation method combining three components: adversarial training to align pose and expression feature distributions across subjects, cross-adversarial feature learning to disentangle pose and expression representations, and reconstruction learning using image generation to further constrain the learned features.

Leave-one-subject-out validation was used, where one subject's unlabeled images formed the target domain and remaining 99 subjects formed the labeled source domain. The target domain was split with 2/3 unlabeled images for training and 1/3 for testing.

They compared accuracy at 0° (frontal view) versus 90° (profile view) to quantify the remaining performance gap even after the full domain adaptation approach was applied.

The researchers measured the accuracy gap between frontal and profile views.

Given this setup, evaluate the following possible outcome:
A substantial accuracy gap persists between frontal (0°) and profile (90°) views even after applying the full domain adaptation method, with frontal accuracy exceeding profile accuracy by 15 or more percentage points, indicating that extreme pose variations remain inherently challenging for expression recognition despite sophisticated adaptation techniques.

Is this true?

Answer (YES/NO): NO